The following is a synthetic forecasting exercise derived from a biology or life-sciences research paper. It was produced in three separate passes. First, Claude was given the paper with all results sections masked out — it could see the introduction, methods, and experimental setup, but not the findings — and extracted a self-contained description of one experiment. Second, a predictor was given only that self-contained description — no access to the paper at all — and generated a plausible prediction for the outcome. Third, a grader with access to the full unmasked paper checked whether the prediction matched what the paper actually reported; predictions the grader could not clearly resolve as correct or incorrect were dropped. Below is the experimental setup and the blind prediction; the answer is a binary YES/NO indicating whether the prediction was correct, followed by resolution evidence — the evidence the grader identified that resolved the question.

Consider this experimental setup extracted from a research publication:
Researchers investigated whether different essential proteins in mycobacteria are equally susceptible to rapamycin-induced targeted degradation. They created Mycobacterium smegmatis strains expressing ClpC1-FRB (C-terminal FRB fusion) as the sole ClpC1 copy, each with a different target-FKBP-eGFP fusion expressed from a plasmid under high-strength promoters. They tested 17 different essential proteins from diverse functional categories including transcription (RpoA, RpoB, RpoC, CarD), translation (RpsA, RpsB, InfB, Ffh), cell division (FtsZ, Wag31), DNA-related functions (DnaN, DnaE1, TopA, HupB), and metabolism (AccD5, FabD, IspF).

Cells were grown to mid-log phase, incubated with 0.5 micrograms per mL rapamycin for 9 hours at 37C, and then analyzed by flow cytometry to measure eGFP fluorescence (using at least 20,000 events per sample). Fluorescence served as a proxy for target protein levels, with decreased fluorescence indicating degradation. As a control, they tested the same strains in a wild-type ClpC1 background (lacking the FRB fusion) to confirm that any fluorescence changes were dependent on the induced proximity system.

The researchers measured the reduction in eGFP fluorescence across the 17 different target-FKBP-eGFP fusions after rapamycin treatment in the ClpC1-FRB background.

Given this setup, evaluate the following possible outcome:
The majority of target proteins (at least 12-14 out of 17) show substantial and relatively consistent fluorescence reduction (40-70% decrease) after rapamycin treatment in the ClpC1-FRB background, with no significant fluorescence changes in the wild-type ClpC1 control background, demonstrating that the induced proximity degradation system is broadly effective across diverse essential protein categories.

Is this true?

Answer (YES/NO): NO